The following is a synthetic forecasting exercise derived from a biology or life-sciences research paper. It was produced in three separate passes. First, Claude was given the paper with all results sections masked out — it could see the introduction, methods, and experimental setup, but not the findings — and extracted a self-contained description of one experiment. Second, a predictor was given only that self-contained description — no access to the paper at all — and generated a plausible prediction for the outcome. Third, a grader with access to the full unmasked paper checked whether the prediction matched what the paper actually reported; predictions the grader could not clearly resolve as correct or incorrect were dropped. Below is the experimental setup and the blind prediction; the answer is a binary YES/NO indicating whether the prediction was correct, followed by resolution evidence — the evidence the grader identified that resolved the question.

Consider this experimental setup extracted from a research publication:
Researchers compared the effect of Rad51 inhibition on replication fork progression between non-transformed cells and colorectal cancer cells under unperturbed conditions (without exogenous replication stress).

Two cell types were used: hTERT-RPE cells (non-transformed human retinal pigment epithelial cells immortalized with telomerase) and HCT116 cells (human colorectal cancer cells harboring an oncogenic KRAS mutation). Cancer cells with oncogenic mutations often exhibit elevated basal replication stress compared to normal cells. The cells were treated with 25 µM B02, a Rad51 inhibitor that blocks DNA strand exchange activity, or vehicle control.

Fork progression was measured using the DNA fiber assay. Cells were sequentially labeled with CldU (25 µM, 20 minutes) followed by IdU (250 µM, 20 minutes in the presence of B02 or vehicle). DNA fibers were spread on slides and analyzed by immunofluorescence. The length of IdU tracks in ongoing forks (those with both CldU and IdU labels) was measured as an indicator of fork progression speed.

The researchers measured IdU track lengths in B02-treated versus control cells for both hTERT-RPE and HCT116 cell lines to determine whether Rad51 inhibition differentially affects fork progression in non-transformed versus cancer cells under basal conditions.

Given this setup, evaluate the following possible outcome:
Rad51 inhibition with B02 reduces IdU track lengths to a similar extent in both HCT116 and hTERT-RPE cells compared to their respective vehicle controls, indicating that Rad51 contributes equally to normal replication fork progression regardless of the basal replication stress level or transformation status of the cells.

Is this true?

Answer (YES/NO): NO